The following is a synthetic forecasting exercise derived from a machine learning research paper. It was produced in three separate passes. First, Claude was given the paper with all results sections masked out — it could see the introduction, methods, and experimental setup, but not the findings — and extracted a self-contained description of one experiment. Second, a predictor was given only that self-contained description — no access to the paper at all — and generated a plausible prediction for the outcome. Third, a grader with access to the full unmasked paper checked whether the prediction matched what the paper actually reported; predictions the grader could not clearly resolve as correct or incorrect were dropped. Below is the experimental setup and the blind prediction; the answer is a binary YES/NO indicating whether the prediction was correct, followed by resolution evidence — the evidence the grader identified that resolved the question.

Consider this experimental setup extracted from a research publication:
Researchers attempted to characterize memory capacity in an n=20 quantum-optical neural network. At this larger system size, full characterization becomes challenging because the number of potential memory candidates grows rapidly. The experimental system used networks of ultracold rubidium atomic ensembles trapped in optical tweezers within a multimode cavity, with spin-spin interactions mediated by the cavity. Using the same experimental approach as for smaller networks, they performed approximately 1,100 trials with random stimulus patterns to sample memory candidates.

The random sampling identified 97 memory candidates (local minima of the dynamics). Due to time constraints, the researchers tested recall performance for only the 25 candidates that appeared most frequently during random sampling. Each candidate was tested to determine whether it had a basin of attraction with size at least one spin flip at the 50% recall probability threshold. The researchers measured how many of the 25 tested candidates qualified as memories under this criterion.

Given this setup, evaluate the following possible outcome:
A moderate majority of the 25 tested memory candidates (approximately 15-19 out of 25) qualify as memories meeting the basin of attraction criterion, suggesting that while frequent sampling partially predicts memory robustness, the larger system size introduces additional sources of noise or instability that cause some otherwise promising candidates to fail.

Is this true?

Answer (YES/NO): NO